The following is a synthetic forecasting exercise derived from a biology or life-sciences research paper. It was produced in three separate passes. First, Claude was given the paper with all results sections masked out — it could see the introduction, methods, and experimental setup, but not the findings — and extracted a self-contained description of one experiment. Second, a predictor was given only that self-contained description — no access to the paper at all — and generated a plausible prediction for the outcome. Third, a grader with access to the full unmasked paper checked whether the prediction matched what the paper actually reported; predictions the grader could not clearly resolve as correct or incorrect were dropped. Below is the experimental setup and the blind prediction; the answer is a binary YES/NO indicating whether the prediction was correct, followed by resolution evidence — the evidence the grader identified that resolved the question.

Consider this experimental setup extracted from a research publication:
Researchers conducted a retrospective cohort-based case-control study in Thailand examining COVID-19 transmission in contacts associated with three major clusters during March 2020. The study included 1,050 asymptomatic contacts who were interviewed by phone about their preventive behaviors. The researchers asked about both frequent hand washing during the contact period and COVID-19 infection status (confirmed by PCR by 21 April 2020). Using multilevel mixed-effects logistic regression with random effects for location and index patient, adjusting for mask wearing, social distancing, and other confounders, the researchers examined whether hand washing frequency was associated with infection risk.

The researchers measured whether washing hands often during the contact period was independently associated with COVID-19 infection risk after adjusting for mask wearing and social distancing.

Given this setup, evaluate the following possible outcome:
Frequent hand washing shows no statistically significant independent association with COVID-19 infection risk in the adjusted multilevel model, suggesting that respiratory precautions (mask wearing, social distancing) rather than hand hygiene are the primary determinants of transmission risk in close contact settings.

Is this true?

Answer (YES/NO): NO